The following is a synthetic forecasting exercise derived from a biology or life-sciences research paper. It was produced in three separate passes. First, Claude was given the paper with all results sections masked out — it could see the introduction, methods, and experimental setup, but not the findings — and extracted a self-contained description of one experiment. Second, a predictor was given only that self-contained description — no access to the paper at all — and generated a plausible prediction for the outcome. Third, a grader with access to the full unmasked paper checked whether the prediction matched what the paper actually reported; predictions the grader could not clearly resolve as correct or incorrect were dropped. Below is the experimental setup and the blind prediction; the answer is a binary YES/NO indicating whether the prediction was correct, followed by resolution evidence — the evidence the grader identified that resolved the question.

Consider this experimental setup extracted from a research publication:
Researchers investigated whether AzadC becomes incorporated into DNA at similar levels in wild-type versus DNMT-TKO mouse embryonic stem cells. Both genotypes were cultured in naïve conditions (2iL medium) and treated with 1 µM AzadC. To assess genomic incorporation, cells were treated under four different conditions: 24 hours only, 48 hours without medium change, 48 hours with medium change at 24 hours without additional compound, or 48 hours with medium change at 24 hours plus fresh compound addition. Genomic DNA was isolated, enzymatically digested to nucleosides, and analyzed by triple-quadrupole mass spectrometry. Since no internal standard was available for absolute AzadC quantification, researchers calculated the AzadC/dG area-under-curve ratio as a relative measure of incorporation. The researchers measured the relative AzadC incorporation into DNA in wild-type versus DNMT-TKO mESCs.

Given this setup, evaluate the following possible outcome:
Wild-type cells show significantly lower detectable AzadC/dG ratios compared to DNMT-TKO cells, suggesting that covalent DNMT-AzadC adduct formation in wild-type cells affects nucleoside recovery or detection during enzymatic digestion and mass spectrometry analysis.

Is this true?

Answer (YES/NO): NO